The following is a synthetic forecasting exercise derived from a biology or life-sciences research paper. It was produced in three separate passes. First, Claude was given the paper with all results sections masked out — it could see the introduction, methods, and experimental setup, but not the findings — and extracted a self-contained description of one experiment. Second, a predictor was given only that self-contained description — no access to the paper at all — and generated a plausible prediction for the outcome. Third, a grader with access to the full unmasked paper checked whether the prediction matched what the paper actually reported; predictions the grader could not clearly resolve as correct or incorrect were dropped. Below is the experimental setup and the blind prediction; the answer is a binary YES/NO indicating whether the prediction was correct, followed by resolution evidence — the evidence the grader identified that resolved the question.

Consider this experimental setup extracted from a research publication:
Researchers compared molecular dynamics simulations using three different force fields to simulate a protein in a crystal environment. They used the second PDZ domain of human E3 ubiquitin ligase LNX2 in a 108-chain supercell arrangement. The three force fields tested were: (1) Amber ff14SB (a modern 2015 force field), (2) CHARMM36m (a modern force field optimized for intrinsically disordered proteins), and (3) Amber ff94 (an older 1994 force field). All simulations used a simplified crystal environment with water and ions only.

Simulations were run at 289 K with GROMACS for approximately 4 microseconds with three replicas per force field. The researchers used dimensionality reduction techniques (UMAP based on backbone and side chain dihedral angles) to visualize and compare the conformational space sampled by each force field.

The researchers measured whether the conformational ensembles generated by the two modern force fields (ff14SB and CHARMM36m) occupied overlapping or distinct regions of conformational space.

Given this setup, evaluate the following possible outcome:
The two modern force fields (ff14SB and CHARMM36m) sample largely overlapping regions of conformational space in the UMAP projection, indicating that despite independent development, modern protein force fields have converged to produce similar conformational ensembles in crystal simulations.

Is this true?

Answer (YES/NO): NO